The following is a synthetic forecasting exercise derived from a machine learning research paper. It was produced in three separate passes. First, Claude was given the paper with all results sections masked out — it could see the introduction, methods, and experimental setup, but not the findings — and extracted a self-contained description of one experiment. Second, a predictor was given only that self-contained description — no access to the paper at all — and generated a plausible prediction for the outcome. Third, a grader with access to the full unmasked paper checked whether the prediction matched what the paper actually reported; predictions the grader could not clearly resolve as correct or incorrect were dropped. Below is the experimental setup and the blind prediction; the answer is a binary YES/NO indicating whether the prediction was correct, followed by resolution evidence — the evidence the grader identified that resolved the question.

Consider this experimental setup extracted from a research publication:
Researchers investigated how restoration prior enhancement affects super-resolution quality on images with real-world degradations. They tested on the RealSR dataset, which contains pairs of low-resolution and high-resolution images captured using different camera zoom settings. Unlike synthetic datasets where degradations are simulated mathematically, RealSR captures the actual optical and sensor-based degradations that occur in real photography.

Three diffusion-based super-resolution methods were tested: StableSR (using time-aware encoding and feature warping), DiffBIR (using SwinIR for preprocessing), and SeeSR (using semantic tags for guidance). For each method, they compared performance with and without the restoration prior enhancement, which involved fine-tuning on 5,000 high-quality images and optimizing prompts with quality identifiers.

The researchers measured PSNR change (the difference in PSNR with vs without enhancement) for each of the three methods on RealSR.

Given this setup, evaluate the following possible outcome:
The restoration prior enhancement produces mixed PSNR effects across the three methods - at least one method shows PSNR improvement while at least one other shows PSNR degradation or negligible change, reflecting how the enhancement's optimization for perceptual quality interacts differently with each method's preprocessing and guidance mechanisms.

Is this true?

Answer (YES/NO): YES